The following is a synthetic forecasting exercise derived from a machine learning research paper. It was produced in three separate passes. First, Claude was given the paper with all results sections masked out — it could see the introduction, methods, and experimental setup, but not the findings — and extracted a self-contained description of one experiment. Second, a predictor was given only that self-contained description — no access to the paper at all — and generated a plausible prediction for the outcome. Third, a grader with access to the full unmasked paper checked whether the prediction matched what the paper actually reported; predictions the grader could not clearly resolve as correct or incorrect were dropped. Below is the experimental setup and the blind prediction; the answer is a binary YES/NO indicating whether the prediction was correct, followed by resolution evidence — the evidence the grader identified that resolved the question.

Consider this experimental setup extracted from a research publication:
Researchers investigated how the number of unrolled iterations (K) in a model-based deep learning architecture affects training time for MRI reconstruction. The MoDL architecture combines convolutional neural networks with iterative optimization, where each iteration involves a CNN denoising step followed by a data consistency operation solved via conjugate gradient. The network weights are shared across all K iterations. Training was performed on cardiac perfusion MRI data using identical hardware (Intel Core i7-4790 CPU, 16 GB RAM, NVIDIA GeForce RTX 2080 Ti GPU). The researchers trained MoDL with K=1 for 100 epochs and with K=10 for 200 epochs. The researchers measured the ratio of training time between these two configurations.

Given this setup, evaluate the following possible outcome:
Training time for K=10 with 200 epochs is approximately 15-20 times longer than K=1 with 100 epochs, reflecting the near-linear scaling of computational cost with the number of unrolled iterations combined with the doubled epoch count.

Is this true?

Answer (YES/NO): NO